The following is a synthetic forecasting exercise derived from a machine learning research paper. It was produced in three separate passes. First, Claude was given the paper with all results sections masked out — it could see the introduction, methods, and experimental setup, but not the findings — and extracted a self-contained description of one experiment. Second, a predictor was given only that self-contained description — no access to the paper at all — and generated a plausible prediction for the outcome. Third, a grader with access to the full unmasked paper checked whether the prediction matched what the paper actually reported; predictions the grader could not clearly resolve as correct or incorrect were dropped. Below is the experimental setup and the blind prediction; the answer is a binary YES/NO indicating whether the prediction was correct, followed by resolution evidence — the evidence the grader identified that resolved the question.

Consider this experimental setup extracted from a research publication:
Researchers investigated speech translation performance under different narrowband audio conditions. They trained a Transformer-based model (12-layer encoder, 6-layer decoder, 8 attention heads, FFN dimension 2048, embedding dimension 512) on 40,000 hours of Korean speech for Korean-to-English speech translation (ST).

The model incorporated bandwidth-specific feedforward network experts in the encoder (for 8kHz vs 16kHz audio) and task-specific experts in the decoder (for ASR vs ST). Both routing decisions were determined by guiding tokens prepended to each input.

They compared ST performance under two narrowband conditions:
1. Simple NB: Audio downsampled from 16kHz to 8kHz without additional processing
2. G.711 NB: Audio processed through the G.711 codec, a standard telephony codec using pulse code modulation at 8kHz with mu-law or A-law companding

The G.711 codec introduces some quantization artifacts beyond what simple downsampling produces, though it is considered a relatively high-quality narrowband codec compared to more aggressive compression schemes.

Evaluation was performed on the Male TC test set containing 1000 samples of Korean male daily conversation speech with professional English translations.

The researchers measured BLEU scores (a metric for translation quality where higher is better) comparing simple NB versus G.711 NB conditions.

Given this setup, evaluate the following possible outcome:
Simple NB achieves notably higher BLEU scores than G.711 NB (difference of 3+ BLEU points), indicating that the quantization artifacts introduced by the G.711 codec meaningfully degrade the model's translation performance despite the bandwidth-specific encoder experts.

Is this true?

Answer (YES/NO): NO